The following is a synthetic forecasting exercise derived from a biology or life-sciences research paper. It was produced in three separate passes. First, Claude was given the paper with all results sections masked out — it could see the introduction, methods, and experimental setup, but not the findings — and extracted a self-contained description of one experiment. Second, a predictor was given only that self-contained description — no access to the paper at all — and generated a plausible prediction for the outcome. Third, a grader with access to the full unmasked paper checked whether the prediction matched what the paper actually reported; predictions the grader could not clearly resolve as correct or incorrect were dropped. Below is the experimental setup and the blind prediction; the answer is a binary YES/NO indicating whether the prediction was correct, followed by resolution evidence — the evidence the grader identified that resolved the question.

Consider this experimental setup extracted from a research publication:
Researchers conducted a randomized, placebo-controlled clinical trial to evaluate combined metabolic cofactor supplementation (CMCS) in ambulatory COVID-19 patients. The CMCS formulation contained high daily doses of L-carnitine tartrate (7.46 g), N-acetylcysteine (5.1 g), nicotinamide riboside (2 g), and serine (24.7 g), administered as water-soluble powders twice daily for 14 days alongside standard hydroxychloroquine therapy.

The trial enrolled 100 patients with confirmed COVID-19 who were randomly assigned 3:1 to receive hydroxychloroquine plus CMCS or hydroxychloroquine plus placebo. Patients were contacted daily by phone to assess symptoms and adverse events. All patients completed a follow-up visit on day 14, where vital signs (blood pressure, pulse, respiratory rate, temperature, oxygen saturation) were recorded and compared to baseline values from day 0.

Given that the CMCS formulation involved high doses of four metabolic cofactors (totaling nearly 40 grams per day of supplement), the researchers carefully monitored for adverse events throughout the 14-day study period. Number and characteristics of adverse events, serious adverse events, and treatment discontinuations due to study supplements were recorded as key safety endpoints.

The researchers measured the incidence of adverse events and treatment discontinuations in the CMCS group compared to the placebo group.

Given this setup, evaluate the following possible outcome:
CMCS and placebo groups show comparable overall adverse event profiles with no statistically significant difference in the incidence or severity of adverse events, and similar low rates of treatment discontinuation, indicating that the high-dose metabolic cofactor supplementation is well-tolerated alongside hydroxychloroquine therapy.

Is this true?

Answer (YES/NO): NO